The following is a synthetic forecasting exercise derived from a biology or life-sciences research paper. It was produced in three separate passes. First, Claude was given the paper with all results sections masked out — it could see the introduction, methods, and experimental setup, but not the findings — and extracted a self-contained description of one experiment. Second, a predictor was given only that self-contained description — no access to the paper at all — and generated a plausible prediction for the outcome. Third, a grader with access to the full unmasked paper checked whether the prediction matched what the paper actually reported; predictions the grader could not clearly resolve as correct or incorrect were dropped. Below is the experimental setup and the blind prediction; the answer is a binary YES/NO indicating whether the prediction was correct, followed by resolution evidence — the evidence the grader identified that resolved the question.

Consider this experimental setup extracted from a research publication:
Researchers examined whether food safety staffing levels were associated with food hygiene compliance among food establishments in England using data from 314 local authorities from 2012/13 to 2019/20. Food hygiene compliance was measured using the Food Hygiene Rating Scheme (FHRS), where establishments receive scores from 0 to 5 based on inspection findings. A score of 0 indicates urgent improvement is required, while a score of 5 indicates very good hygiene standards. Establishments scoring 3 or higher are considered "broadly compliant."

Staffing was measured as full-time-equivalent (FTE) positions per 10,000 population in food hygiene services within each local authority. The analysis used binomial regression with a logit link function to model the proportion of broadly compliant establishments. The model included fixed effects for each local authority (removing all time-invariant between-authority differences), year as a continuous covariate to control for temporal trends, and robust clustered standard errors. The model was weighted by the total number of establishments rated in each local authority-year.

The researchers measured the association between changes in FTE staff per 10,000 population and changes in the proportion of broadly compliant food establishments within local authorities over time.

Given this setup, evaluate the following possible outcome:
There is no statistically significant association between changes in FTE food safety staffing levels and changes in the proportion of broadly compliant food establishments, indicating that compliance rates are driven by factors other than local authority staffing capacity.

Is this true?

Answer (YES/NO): YES